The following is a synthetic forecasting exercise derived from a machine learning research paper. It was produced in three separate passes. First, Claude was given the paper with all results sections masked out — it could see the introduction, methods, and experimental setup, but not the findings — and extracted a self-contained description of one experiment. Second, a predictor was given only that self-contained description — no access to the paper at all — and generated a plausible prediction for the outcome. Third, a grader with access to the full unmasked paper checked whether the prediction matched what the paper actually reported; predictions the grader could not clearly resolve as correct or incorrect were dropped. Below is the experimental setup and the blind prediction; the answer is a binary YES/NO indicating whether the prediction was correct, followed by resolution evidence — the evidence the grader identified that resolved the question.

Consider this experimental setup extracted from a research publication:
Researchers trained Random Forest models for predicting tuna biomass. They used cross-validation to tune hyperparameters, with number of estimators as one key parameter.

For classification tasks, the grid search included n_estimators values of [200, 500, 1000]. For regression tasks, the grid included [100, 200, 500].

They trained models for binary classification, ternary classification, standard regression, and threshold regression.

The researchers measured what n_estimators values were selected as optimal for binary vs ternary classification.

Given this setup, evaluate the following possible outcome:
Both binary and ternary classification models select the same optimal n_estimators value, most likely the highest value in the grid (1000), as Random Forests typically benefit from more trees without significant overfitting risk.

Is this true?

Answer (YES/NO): NO